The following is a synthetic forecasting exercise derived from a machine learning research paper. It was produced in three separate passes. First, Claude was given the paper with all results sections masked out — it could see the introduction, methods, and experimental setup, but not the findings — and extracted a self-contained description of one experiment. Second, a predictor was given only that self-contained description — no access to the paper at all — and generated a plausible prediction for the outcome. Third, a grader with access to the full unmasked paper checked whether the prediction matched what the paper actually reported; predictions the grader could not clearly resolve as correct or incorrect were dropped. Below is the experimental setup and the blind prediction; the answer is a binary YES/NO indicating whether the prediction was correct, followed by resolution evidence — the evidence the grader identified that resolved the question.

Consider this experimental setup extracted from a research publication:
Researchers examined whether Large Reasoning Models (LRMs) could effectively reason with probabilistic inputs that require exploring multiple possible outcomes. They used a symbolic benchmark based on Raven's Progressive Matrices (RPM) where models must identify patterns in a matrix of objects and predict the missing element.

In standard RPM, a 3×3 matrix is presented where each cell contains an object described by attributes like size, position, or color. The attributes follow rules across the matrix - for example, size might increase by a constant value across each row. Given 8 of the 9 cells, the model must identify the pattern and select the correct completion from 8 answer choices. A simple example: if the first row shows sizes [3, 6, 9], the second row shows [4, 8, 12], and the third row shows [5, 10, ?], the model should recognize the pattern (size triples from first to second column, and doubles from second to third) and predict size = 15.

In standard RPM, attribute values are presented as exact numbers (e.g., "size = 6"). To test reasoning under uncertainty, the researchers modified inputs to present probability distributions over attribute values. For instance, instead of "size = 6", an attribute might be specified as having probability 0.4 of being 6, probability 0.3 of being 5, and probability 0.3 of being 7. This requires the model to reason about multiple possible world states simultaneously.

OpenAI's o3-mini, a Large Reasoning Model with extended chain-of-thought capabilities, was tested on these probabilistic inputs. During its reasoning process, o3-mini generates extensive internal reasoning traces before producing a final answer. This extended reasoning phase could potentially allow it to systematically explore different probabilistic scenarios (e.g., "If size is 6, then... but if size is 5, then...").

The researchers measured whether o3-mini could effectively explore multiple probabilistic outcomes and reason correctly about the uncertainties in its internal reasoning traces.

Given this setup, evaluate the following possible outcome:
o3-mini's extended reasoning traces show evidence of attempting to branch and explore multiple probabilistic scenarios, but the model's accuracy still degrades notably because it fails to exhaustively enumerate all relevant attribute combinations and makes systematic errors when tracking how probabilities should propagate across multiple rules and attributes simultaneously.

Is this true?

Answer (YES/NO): NO